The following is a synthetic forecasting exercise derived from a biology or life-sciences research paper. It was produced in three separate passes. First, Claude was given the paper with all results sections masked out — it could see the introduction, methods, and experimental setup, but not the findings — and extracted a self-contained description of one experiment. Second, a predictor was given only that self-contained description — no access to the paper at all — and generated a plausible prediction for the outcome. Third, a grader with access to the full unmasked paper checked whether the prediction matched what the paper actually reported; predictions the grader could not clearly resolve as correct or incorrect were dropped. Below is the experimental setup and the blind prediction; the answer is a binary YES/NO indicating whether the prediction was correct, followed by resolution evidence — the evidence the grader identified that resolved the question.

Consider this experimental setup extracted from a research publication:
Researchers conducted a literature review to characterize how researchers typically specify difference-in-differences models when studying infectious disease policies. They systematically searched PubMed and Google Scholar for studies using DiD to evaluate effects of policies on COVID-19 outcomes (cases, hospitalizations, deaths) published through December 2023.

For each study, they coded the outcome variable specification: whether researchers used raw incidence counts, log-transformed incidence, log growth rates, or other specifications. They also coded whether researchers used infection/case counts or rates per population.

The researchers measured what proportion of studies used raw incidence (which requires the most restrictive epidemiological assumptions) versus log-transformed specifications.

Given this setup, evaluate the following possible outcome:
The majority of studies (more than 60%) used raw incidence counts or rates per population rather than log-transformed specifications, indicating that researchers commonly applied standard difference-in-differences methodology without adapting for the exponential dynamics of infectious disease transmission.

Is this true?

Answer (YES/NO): YES